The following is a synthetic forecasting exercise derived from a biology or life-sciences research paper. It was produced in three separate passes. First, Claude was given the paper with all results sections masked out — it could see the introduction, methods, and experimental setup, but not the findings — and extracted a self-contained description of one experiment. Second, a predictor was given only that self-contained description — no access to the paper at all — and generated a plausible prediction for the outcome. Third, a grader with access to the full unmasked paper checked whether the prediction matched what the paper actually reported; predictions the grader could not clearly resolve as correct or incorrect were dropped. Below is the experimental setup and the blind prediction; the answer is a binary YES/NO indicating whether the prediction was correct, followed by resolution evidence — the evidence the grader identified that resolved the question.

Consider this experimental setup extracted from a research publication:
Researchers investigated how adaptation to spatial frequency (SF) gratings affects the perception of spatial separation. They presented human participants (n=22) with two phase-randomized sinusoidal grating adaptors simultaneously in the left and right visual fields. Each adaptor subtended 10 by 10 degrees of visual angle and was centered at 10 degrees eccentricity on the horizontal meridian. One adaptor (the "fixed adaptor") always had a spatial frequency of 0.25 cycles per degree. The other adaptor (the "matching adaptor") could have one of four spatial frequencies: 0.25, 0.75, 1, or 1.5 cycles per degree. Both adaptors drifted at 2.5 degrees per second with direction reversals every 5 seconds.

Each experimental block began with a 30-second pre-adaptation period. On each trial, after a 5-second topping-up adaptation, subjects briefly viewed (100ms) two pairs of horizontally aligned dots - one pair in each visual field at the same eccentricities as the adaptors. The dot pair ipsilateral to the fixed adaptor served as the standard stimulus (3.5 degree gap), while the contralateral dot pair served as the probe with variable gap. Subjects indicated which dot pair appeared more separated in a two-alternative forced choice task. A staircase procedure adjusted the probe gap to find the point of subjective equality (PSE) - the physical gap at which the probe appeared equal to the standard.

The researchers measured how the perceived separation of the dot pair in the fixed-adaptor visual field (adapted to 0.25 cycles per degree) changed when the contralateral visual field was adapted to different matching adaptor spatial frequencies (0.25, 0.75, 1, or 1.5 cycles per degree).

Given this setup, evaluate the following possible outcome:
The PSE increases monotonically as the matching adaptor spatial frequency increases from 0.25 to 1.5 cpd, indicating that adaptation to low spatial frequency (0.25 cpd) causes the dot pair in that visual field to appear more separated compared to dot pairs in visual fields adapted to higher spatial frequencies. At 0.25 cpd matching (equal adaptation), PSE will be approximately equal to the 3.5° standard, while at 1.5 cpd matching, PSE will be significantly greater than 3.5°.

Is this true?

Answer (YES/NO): YES